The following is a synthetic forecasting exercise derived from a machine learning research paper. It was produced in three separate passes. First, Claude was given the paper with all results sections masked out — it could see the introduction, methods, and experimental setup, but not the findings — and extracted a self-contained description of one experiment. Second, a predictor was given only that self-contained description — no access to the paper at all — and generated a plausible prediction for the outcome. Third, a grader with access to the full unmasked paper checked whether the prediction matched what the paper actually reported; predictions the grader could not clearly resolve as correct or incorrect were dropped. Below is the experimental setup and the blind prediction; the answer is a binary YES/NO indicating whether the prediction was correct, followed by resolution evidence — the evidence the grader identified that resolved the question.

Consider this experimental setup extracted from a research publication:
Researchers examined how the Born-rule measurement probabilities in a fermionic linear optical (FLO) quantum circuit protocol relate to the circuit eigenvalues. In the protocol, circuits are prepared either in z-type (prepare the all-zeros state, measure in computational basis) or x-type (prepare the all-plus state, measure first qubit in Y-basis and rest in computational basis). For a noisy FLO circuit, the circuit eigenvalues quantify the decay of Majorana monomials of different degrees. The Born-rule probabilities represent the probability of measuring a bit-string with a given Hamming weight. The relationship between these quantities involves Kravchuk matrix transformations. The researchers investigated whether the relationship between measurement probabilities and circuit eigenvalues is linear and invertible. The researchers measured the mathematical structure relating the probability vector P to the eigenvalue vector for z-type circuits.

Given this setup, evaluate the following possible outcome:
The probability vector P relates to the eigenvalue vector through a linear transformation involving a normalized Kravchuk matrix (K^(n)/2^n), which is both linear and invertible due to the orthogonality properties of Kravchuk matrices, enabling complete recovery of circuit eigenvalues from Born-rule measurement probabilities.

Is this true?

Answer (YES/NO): NO